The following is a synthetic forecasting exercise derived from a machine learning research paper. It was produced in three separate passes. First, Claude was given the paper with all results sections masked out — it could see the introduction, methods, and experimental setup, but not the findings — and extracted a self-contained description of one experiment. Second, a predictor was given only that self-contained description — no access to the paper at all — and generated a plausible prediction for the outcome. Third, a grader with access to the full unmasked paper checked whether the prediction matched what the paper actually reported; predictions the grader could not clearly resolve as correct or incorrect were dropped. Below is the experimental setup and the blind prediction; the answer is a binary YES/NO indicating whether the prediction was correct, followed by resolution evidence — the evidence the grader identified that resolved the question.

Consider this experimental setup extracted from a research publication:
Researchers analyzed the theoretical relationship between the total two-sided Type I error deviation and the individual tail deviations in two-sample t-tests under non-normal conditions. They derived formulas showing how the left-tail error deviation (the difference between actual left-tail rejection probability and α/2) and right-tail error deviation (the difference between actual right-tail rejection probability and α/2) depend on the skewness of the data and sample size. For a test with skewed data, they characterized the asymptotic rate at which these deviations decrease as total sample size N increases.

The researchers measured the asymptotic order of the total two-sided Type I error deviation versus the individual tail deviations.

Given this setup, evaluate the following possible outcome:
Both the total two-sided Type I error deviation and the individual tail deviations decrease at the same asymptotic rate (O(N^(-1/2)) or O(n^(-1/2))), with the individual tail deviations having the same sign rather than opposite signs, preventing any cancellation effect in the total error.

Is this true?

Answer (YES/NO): NO